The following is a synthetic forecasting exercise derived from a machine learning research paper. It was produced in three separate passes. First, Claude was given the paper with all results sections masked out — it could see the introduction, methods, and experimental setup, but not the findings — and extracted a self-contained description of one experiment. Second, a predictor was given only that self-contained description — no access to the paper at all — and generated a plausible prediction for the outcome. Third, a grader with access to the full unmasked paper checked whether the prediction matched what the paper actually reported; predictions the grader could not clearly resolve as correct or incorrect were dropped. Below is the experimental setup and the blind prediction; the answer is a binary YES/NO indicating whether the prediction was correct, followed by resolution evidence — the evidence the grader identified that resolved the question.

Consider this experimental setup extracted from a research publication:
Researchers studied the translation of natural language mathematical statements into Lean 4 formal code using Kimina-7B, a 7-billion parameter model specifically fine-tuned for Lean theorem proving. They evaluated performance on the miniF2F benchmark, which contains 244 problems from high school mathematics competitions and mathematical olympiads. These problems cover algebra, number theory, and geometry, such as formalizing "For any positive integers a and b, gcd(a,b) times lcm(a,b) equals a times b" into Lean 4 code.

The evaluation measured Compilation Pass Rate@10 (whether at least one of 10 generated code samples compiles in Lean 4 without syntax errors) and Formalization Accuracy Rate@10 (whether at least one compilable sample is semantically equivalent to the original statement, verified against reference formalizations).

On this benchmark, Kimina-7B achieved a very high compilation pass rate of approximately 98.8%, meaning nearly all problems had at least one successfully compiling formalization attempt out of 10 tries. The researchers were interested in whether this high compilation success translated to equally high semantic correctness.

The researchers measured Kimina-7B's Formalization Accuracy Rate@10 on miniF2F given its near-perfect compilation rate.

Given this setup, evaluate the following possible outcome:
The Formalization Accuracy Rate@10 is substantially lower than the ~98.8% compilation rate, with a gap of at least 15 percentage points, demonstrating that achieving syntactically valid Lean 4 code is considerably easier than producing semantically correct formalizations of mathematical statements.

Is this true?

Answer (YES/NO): YES